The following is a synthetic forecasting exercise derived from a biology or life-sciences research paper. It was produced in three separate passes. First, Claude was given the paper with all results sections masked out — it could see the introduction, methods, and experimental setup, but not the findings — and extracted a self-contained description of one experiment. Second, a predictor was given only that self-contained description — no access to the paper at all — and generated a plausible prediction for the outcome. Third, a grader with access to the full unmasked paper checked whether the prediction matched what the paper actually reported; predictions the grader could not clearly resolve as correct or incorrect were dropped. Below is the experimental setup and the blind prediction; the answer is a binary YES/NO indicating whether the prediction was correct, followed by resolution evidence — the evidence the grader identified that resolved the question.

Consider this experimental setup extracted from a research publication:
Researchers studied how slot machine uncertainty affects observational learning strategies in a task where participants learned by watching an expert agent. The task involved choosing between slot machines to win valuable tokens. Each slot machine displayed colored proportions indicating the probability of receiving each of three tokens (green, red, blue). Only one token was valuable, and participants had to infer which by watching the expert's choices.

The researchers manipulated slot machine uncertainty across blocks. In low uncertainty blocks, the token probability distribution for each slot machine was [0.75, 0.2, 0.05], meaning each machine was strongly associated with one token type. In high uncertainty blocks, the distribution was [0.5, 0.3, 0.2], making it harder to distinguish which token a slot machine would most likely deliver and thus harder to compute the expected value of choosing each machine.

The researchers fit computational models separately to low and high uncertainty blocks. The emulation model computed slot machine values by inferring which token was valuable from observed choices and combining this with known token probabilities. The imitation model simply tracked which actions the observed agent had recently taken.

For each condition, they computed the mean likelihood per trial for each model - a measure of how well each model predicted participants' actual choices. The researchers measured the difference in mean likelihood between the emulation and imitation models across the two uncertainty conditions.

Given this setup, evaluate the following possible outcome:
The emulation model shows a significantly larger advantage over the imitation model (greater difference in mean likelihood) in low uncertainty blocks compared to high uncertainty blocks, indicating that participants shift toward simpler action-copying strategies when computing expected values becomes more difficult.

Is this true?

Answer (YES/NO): YES